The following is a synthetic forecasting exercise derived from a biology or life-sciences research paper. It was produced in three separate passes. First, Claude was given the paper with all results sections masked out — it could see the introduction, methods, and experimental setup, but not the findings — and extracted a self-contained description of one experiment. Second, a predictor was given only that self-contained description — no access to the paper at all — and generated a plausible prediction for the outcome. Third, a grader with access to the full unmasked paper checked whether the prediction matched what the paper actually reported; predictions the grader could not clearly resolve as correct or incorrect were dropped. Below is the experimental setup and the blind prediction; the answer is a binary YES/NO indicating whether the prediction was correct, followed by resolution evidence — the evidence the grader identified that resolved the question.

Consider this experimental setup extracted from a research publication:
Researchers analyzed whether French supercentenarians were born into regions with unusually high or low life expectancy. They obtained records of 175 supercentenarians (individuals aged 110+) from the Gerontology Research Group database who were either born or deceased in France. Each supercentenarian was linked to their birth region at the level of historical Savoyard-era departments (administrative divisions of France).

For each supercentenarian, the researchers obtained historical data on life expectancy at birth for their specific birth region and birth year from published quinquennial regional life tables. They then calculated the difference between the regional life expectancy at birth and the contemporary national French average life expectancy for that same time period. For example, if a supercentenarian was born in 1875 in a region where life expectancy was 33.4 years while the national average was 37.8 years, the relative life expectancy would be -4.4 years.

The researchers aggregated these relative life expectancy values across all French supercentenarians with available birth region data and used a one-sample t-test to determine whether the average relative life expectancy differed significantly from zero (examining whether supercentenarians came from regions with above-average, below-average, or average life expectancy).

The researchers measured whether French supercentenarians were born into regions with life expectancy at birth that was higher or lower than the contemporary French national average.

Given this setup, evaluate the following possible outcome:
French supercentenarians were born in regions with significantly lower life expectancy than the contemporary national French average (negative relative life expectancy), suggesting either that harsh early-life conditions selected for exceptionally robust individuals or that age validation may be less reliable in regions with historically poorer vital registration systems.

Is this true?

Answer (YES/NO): NO